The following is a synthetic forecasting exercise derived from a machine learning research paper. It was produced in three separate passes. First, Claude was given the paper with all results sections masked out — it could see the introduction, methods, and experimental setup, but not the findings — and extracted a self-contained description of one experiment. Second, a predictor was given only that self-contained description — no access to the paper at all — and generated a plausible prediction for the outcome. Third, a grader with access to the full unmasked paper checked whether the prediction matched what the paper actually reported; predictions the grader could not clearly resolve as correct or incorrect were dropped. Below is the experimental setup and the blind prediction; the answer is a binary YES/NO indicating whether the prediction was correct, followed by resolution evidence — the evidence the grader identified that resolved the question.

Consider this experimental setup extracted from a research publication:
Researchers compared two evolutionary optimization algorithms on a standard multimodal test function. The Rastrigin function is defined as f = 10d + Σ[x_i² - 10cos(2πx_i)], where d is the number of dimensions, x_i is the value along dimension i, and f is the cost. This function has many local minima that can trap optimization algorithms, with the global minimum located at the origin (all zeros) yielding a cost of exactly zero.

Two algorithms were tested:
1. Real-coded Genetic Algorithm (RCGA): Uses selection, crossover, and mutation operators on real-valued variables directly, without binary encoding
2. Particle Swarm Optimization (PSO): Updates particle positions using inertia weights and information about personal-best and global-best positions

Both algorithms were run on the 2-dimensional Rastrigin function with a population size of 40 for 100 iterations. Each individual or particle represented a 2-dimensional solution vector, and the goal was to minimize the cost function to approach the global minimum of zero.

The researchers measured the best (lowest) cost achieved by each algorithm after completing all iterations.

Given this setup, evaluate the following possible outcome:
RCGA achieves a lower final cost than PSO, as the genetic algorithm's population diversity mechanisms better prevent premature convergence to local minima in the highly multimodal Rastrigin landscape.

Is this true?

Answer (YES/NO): NO